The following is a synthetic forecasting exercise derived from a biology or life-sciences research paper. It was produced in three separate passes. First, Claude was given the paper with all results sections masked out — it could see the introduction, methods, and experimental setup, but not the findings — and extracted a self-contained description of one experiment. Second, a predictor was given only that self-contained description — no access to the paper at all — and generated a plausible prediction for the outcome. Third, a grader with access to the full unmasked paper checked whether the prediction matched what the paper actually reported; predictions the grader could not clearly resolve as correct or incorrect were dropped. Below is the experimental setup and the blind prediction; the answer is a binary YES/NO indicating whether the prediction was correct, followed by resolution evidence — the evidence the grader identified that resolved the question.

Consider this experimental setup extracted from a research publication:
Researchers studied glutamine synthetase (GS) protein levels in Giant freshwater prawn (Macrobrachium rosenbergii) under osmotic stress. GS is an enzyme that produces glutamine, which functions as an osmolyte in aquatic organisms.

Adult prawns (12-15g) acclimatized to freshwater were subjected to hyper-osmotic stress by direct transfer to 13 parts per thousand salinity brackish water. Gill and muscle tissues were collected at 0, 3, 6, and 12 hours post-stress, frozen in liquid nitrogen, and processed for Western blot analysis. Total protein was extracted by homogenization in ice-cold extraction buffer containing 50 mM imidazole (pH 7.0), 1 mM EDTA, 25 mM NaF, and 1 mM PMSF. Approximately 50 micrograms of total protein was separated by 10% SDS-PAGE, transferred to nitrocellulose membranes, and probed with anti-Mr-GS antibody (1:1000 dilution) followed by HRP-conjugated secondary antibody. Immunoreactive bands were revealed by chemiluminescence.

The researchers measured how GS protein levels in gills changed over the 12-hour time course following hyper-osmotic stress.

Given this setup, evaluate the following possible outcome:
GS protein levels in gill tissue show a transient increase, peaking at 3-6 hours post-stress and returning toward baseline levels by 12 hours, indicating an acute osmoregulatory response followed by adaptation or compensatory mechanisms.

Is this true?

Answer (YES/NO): NO